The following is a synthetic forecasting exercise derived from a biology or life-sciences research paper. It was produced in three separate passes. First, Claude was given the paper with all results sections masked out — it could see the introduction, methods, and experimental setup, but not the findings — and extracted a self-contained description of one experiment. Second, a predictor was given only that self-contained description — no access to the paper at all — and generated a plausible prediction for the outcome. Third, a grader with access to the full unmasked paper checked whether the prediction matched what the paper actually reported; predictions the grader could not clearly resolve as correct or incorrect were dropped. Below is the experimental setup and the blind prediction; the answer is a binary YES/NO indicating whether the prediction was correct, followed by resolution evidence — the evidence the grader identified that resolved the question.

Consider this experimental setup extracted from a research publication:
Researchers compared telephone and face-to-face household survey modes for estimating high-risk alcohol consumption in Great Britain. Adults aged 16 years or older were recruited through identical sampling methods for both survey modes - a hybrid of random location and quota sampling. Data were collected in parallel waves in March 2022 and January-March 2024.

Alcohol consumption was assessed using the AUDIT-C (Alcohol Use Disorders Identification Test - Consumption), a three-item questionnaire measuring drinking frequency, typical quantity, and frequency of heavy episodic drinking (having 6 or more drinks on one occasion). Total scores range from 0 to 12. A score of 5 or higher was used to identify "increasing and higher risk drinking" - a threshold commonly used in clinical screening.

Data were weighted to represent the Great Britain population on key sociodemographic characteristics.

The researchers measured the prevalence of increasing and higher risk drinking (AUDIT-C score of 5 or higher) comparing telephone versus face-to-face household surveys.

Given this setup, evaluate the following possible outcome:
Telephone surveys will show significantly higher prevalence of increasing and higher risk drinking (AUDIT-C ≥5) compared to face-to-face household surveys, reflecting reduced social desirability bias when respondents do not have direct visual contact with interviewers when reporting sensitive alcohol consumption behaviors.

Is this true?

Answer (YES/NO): YES